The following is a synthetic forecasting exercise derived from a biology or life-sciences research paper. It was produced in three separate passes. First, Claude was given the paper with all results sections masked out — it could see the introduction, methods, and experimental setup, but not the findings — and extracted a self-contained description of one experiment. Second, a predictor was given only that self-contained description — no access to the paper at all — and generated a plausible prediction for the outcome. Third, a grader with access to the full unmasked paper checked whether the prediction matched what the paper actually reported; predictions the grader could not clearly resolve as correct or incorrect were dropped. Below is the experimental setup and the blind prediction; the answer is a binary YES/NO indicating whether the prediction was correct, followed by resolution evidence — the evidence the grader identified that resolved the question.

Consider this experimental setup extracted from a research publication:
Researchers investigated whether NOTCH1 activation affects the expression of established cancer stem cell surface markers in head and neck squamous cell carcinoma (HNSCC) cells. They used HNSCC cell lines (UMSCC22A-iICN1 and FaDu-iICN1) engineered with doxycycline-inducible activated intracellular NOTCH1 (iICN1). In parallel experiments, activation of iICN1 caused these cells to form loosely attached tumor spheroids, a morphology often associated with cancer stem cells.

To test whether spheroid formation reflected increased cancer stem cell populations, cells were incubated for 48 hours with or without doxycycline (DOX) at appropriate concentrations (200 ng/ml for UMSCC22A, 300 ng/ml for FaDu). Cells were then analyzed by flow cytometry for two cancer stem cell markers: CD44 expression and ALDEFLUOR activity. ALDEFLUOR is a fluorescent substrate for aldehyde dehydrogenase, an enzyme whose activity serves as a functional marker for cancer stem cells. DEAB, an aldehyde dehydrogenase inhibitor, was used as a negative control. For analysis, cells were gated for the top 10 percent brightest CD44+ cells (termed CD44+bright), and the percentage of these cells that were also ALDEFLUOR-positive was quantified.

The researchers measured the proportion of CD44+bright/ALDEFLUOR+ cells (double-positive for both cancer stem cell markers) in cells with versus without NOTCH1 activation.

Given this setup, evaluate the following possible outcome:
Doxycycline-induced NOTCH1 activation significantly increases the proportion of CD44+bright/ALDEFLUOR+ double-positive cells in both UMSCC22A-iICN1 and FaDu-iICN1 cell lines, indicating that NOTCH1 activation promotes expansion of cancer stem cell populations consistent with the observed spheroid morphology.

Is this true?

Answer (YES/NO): NO